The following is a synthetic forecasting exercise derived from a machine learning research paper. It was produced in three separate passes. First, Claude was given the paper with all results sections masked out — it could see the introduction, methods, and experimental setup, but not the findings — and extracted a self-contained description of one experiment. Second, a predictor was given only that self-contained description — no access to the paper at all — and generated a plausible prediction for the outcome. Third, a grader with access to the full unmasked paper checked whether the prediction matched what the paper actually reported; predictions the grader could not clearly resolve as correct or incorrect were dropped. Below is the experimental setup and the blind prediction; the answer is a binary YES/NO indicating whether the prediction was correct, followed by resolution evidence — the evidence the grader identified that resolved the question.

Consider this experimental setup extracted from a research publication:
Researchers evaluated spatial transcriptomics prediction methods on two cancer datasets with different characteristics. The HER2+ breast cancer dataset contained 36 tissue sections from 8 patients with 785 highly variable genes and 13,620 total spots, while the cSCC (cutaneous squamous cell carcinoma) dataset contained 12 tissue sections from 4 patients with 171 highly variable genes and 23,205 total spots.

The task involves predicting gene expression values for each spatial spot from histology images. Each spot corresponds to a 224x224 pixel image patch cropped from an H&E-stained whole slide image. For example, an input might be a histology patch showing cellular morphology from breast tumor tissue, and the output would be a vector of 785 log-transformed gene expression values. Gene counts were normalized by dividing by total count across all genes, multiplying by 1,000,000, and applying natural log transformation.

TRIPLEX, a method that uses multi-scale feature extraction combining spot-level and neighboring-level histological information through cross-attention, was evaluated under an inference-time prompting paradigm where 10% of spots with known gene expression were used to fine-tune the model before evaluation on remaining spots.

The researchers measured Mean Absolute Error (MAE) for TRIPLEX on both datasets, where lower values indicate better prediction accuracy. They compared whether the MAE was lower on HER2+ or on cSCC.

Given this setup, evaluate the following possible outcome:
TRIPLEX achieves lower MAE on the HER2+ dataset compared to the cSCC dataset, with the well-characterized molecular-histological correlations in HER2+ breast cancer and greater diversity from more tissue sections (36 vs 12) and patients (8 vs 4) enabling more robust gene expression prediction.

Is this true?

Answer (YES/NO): YES